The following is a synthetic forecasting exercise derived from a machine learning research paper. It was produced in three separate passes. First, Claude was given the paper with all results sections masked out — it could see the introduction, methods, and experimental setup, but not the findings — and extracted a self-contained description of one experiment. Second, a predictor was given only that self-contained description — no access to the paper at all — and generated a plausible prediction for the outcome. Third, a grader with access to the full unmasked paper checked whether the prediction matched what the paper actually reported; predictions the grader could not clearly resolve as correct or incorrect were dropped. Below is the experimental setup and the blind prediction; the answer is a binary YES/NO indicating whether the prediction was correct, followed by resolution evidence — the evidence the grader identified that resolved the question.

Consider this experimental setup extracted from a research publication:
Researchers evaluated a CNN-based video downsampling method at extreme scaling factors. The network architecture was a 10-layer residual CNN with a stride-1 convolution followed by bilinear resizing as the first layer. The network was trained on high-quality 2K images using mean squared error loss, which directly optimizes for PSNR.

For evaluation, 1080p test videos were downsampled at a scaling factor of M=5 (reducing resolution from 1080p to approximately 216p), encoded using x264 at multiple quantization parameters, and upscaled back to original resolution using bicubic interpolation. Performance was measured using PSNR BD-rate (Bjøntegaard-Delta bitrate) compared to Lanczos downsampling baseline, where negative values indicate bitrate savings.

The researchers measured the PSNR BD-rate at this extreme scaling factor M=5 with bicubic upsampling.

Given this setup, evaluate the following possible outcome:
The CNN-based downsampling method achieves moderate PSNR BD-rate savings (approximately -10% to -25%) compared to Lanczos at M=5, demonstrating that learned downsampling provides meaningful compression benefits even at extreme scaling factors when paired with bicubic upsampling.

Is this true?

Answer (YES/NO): NO